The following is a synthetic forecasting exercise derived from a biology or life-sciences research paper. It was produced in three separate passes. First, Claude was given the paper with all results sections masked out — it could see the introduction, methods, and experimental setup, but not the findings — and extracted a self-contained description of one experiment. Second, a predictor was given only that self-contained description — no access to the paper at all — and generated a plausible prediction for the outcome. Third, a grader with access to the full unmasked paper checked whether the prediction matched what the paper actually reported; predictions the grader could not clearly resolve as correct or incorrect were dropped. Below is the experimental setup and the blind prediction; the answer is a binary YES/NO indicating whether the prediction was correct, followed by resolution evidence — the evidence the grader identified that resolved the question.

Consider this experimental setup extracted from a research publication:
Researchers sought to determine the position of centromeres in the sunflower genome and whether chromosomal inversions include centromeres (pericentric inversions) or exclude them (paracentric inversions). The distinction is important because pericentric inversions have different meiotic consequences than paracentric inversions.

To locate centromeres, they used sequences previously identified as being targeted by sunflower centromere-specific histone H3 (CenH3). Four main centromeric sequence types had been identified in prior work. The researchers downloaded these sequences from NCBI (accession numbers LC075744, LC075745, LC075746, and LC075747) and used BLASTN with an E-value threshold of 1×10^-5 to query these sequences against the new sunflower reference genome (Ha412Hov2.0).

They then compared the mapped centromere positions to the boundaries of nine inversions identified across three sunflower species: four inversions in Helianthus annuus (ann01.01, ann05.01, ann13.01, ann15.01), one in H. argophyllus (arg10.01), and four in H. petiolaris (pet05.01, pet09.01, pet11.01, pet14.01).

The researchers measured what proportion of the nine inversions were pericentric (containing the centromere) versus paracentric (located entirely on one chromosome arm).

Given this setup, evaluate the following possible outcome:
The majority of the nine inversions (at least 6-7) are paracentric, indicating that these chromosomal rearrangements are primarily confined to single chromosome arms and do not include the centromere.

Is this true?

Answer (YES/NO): YES